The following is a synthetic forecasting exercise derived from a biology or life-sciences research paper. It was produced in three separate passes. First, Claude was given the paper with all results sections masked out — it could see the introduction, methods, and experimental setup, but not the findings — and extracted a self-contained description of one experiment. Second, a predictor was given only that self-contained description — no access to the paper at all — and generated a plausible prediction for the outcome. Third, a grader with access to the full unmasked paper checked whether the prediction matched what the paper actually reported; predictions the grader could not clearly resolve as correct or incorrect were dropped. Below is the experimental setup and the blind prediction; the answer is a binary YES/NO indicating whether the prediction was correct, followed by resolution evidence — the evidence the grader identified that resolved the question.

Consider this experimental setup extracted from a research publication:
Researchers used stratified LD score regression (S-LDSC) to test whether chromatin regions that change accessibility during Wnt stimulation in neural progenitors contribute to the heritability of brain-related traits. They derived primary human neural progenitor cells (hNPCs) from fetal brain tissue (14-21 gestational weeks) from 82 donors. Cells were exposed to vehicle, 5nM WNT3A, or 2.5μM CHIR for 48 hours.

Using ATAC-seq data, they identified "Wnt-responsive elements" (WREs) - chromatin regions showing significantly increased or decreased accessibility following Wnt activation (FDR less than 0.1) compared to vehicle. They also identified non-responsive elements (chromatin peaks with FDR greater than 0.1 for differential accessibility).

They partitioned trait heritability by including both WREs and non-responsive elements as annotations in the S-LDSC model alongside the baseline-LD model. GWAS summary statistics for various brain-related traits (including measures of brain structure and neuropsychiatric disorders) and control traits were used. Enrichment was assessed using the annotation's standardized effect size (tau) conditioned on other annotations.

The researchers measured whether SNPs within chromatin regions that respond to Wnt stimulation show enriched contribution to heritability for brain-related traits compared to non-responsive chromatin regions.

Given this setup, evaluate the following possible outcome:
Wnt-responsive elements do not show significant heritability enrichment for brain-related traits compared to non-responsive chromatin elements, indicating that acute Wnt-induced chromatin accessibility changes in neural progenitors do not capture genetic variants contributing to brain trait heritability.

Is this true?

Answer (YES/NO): NO